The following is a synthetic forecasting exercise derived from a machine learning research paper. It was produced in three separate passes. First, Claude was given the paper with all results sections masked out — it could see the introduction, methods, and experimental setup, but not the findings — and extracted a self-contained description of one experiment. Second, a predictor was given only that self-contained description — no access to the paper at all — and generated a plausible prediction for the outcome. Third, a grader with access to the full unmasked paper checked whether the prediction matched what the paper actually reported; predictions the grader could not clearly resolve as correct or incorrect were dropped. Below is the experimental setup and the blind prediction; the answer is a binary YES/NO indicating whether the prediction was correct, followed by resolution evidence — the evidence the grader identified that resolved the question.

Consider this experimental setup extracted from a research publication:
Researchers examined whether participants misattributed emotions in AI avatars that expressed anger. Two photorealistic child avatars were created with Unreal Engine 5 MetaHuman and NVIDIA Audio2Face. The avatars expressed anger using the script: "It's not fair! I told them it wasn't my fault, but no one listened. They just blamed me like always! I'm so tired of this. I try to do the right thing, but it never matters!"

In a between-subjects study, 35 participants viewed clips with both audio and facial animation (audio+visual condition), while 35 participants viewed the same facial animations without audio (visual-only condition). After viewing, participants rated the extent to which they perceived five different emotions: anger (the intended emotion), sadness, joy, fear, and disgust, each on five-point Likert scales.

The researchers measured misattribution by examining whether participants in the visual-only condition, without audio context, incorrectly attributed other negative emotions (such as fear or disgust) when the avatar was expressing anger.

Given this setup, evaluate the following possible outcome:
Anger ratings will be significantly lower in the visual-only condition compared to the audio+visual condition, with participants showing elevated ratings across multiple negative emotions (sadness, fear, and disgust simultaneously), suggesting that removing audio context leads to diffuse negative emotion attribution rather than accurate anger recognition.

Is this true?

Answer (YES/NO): NO